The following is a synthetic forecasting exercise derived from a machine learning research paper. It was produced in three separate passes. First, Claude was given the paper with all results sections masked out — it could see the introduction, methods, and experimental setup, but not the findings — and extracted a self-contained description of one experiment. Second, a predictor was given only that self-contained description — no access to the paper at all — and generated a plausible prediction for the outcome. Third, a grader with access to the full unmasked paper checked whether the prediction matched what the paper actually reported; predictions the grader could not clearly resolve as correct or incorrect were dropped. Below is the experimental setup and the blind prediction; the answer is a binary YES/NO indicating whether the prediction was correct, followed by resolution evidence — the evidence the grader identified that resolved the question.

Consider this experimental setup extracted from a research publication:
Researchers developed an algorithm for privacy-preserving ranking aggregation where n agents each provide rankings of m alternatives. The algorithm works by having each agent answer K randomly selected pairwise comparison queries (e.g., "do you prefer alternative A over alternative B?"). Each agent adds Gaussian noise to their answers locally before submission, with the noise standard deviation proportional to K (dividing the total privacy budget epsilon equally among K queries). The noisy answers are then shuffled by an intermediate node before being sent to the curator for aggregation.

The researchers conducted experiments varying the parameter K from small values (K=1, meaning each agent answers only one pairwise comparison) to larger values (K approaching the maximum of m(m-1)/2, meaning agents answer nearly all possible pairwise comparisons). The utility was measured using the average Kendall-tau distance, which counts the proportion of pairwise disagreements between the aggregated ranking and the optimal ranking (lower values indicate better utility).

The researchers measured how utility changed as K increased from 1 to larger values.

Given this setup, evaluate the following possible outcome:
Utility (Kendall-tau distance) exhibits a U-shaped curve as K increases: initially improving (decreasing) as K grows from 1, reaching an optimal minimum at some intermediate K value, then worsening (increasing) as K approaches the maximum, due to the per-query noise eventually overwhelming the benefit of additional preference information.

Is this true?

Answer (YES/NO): NO